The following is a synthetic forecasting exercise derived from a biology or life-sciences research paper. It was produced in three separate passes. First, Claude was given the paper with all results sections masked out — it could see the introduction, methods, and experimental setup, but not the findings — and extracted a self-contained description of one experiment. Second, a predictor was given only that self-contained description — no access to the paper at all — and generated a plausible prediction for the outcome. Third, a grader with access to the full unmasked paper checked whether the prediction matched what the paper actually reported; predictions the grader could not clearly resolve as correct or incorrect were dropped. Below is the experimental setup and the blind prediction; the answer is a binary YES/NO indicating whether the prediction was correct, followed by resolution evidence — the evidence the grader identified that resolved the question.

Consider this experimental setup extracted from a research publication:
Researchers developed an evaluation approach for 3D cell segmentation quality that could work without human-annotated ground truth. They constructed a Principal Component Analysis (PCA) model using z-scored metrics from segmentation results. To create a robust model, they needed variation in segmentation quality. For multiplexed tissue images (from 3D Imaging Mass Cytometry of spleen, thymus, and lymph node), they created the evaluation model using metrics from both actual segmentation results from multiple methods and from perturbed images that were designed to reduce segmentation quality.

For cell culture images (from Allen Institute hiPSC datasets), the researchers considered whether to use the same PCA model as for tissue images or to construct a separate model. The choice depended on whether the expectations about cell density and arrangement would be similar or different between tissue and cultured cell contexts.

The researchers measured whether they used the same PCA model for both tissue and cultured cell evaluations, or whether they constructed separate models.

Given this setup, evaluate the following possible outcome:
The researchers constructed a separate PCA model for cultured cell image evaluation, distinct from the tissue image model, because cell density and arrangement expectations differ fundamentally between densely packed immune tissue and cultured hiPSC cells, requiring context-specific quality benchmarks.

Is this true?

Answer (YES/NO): YES